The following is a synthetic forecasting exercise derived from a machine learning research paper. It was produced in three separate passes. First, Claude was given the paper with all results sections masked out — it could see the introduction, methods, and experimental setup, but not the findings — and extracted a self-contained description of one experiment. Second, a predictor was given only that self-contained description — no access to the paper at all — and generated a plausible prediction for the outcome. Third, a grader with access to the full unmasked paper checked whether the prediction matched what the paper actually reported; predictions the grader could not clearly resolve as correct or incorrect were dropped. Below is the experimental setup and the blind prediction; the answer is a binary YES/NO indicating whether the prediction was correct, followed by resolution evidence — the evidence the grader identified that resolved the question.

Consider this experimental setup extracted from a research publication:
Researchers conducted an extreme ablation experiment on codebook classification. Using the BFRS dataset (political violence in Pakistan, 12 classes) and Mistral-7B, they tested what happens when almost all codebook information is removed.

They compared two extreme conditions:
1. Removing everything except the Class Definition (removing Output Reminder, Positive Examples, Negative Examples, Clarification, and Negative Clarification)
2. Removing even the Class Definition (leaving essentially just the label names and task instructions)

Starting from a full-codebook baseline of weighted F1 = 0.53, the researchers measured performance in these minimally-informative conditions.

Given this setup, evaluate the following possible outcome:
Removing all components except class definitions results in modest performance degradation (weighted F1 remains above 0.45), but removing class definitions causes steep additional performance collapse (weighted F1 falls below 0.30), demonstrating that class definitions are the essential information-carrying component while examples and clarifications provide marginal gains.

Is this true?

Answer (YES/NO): NO